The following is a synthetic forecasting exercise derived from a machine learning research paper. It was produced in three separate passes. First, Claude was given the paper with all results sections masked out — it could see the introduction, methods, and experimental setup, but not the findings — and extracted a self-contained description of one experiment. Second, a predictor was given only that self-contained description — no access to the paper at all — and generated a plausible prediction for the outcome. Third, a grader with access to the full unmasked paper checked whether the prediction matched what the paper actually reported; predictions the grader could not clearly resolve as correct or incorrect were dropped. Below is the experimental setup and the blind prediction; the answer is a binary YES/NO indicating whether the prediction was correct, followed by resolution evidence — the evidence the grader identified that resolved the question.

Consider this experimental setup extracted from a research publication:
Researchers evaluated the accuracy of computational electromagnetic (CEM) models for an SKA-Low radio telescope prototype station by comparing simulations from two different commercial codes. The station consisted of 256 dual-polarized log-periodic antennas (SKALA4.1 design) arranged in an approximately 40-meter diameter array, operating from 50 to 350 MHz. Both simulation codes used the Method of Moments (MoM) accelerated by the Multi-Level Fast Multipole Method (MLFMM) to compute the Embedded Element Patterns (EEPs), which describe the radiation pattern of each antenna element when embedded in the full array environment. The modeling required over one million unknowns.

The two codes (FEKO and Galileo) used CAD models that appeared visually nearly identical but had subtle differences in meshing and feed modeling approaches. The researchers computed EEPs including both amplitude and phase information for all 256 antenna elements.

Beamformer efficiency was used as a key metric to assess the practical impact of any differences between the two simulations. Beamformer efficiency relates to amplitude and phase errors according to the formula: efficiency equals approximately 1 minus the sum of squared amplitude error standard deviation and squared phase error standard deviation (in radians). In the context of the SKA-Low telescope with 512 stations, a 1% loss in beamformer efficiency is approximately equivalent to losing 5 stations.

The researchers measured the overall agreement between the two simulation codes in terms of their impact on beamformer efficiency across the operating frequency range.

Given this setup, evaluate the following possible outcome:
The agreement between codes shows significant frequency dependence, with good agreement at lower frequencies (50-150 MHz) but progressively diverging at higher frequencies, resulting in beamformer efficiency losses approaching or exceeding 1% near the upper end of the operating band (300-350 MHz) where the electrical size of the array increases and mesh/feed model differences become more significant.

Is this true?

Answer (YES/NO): NO